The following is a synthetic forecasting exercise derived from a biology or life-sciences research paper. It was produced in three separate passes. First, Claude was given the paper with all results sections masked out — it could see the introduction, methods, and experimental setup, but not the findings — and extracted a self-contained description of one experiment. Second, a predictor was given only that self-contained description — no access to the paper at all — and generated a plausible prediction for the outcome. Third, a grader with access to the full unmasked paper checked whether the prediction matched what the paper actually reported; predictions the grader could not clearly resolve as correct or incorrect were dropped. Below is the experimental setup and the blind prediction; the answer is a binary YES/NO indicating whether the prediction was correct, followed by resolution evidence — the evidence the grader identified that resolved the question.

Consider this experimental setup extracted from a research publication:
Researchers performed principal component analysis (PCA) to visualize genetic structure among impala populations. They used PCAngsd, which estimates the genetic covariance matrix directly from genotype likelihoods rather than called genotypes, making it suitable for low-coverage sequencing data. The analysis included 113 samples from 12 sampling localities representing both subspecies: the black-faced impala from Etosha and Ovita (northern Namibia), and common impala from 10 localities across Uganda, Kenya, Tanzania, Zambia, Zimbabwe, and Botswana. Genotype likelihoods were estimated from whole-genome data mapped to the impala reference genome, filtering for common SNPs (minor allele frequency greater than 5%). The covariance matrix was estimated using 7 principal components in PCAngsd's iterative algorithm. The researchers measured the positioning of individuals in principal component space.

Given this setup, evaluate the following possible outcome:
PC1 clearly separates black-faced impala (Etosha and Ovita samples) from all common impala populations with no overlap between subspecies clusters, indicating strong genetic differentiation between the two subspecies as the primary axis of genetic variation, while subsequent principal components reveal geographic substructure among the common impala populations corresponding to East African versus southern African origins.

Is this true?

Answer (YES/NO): NO